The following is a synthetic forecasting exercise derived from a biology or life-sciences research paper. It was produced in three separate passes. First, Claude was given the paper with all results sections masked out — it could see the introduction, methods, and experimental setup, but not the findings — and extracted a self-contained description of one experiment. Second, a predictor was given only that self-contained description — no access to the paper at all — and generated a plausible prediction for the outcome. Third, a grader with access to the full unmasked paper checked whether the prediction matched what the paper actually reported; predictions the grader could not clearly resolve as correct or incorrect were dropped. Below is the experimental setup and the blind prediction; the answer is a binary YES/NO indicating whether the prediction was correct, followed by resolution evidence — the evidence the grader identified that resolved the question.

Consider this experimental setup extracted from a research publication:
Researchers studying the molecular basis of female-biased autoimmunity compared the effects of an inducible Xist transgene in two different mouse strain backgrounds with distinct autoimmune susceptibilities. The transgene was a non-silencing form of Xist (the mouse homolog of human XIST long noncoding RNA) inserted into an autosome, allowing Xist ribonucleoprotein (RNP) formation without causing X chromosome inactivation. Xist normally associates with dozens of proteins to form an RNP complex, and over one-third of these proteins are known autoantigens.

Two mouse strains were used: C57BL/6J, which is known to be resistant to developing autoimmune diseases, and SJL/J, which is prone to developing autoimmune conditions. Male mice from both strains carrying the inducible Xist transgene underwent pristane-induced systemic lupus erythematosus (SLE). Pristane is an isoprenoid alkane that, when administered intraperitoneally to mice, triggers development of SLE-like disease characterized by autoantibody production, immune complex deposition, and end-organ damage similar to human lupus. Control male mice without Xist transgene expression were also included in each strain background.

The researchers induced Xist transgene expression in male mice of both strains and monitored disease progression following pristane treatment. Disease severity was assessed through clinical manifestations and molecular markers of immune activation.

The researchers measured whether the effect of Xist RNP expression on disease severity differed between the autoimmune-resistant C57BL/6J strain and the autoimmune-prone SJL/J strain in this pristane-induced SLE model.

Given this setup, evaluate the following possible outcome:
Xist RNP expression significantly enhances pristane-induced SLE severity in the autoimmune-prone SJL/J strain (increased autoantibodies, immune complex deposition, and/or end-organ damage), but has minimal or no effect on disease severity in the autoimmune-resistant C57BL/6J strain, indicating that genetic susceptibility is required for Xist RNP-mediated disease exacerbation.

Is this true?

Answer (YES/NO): NO